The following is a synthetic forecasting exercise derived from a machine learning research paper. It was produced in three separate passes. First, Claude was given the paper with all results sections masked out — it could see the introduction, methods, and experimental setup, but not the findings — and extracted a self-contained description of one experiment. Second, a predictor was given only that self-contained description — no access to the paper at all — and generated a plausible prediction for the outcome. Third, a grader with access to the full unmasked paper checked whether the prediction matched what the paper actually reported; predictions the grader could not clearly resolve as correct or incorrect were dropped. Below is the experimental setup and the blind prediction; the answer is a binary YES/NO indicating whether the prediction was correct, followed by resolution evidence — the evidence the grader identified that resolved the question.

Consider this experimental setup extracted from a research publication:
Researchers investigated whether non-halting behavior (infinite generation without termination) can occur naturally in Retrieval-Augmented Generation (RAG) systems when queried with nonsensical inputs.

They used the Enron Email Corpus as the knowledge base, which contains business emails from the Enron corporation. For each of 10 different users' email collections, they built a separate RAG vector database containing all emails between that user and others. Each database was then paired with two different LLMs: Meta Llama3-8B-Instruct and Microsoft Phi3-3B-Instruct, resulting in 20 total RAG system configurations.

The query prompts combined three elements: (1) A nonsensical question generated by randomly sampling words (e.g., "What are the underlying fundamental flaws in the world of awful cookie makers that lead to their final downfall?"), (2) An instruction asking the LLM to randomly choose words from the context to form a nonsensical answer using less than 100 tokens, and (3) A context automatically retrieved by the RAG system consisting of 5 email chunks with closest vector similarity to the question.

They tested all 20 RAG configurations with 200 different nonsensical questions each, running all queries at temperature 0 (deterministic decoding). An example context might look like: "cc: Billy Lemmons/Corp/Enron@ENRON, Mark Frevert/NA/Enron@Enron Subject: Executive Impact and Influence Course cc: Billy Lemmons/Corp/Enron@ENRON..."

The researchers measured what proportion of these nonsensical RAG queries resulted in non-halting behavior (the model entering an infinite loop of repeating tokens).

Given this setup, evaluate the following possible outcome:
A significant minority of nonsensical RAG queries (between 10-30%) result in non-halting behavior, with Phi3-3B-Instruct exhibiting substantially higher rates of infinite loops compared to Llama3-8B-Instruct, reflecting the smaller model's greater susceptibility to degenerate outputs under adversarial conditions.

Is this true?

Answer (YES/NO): NO